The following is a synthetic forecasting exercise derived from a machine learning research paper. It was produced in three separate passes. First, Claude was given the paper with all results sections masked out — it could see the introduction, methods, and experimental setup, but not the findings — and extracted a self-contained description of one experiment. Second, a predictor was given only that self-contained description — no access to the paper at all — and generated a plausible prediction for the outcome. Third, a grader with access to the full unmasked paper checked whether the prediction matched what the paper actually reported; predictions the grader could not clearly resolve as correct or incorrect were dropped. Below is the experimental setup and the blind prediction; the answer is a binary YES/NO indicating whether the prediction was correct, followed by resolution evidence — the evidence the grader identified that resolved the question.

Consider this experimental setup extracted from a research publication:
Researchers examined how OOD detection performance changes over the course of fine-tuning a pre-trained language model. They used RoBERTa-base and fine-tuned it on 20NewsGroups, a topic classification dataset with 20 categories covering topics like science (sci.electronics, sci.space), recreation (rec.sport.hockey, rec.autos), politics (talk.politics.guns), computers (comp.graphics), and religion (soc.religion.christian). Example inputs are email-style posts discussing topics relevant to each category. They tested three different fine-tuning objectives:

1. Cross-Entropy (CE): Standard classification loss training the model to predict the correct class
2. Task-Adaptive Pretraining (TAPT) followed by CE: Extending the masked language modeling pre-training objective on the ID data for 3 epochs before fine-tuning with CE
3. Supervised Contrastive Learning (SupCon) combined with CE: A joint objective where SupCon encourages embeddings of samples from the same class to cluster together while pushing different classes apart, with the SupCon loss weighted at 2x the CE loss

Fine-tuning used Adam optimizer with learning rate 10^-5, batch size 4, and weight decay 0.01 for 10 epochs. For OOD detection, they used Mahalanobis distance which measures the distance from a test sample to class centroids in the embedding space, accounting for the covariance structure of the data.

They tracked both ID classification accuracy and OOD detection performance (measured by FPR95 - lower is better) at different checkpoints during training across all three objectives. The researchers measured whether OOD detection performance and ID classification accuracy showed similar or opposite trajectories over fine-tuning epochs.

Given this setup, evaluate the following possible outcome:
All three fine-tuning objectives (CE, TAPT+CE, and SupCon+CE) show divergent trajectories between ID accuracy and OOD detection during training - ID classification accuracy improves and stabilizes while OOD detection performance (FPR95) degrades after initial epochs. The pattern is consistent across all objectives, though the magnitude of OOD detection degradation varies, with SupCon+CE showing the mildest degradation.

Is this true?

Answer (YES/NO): YES